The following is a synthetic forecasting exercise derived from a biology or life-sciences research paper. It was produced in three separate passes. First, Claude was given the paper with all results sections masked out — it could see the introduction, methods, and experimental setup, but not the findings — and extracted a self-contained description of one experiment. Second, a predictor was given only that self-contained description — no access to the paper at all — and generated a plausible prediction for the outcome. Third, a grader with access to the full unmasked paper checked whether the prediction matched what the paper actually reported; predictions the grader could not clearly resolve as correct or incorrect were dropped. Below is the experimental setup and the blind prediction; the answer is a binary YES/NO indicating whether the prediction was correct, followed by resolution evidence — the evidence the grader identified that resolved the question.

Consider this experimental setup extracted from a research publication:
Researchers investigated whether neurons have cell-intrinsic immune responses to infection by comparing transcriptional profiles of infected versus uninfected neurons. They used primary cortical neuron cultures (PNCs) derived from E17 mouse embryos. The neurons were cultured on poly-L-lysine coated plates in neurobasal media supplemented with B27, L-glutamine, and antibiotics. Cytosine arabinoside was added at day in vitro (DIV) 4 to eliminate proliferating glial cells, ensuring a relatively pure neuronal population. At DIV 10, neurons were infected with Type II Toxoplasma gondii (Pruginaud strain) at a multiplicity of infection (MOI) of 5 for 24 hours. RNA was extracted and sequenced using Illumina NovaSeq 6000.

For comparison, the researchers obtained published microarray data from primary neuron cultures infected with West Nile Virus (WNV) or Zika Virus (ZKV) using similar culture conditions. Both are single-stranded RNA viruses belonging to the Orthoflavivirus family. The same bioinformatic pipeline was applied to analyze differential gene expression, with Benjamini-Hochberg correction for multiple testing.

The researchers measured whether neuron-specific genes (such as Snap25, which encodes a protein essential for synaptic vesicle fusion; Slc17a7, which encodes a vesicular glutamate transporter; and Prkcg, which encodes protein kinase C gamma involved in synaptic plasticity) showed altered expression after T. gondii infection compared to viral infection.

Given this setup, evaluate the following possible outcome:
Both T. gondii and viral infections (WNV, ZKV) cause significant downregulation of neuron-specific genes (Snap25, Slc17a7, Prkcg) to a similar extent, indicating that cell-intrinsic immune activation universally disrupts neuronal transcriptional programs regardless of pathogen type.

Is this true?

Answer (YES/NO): NO